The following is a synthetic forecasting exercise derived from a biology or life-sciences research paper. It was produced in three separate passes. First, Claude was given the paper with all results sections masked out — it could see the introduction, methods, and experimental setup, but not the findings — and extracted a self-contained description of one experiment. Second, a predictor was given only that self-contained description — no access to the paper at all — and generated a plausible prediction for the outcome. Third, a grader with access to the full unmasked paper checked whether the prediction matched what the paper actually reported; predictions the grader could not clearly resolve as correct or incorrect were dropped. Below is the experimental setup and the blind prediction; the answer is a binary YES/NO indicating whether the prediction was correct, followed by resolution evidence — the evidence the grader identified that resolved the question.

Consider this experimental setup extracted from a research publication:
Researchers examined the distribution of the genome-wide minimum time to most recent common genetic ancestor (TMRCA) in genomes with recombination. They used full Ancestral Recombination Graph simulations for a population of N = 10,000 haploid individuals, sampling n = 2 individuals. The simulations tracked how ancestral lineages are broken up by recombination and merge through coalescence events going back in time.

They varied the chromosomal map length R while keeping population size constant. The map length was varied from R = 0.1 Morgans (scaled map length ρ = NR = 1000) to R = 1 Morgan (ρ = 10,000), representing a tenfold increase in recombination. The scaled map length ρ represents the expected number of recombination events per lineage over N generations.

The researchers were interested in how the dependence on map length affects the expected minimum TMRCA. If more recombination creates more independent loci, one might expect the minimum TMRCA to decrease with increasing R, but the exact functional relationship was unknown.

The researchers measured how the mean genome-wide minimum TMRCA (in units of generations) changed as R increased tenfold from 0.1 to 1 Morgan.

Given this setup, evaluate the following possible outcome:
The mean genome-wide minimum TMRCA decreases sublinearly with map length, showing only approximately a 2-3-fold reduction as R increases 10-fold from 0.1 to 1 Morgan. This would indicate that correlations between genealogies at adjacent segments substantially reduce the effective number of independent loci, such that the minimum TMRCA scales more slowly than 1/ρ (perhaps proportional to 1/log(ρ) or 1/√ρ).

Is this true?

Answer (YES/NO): YES